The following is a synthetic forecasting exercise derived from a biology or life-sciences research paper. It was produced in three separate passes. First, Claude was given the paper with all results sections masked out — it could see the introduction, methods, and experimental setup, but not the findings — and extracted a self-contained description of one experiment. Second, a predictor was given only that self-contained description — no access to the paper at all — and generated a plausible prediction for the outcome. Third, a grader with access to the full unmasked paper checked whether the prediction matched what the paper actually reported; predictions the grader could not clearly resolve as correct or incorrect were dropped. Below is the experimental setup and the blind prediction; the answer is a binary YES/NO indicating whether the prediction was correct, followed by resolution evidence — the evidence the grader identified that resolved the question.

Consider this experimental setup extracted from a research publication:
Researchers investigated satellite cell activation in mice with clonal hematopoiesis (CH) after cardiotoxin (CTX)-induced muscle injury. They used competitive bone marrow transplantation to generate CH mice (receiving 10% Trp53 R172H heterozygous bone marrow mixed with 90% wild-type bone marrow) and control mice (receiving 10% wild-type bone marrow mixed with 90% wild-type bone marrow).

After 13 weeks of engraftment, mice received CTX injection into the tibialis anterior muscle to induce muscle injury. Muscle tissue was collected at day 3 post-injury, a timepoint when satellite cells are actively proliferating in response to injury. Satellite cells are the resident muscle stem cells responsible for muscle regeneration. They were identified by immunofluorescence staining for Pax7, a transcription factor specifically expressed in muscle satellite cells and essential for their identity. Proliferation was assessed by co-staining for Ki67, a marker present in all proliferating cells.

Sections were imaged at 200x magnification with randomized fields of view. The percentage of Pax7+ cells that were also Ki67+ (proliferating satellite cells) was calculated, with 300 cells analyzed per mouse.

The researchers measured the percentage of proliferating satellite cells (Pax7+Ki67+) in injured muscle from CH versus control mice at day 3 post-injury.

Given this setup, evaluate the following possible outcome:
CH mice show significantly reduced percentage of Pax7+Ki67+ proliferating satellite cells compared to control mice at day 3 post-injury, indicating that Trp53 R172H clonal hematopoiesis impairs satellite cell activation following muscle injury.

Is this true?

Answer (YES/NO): NO